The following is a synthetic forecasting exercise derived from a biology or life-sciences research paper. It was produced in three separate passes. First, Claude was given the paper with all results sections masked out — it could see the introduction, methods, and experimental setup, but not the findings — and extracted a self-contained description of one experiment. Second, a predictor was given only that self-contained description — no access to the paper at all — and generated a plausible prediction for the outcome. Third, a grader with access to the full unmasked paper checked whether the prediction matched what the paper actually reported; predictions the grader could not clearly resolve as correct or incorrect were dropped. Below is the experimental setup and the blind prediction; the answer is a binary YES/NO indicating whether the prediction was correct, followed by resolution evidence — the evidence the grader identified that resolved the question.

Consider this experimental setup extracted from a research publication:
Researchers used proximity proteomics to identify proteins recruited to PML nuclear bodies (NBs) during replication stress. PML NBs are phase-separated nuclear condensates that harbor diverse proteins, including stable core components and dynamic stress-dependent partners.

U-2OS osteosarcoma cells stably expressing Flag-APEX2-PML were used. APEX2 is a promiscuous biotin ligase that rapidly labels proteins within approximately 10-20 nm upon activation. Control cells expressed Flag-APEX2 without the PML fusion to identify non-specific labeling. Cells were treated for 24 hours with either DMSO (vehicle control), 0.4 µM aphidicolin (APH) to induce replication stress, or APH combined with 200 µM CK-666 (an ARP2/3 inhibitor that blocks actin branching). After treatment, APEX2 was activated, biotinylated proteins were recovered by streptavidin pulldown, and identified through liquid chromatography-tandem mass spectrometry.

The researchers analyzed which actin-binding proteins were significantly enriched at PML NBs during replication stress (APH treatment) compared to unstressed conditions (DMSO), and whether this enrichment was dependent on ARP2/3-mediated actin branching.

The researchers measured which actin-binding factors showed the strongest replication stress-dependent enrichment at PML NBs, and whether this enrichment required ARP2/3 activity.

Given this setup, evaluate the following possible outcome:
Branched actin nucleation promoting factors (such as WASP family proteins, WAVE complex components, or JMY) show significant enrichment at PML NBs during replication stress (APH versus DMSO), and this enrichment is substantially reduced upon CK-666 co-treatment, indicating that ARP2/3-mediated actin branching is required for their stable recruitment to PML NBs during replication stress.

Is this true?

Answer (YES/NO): NO